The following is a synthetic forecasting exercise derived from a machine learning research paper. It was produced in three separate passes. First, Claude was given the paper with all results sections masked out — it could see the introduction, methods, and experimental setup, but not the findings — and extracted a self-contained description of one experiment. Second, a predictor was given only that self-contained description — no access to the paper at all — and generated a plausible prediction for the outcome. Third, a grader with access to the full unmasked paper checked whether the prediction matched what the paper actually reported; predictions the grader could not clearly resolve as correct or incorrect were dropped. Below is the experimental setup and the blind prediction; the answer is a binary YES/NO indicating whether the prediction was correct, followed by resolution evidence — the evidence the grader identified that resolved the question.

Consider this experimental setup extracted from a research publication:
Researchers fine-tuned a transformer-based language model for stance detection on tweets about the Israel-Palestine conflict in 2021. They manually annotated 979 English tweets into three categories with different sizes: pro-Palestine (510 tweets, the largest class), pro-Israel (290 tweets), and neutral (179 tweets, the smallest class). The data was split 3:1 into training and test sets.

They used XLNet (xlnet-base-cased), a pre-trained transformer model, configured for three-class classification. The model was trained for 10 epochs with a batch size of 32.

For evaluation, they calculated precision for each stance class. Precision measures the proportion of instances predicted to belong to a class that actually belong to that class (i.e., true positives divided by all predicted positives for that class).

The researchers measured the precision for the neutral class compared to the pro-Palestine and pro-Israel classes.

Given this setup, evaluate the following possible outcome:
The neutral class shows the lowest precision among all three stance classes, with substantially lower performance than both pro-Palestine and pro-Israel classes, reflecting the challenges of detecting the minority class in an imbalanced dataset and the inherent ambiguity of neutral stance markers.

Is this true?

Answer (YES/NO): YES